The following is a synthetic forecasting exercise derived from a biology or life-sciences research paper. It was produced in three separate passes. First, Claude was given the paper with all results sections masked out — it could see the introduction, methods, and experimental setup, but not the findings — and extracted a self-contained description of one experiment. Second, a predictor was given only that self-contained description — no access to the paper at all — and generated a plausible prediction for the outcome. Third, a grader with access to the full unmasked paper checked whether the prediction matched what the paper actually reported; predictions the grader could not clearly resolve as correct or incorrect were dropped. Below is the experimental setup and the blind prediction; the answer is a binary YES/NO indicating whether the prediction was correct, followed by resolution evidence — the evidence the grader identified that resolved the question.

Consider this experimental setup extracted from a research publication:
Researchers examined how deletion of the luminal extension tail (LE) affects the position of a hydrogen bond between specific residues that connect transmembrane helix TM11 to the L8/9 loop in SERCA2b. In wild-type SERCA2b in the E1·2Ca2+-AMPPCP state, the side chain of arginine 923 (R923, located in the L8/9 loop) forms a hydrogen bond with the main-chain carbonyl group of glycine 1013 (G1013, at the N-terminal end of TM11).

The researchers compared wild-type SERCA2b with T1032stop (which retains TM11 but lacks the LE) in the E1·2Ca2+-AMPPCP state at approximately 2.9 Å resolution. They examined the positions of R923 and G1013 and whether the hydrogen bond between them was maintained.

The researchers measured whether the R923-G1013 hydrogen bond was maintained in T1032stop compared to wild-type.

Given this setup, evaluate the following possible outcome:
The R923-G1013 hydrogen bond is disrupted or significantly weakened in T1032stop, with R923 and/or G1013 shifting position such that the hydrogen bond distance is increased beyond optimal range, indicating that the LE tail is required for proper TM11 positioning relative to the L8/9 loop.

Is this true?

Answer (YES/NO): YES